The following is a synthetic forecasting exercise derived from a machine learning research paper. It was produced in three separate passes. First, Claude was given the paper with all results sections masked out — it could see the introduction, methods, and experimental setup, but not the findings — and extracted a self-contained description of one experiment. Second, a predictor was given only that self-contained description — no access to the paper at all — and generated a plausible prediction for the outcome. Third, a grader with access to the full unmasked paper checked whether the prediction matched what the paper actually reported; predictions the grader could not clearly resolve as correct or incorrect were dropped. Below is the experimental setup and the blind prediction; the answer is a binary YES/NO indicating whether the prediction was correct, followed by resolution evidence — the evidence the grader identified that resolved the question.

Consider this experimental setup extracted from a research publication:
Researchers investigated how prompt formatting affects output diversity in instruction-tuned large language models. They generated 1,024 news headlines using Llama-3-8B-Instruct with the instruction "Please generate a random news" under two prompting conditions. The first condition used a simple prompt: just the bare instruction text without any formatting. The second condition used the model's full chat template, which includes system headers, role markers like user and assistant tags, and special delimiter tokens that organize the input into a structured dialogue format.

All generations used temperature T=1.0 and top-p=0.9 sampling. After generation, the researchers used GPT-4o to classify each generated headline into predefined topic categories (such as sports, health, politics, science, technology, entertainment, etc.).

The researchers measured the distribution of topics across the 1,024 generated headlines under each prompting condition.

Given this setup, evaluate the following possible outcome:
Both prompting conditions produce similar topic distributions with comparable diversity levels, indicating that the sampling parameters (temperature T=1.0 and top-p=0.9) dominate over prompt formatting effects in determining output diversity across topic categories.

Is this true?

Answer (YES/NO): NO